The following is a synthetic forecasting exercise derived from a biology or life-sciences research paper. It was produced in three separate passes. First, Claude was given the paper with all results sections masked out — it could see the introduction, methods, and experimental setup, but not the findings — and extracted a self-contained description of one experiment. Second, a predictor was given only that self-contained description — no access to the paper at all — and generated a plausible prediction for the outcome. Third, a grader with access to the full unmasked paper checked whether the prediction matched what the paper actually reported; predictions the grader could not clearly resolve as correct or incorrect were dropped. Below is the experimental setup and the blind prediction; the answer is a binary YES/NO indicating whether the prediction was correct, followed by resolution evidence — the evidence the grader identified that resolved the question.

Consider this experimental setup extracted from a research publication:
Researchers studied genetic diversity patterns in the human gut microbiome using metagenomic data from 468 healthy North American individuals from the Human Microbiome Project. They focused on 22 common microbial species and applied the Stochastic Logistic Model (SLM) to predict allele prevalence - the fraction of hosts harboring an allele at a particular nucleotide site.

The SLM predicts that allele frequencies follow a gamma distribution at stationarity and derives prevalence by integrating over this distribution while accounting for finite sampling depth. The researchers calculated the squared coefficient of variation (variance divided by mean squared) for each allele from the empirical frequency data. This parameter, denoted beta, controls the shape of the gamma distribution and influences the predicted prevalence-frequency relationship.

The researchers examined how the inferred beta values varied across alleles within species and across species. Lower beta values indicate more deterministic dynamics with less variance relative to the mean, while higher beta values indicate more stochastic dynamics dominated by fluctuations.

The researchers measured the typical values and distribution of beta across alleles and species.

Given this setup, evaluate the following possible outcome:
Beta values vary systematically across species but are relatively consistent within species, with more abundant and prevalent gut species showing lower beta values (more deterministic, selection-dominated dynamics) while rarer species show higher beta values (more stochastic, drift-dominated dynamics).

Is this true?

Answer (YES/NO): NO